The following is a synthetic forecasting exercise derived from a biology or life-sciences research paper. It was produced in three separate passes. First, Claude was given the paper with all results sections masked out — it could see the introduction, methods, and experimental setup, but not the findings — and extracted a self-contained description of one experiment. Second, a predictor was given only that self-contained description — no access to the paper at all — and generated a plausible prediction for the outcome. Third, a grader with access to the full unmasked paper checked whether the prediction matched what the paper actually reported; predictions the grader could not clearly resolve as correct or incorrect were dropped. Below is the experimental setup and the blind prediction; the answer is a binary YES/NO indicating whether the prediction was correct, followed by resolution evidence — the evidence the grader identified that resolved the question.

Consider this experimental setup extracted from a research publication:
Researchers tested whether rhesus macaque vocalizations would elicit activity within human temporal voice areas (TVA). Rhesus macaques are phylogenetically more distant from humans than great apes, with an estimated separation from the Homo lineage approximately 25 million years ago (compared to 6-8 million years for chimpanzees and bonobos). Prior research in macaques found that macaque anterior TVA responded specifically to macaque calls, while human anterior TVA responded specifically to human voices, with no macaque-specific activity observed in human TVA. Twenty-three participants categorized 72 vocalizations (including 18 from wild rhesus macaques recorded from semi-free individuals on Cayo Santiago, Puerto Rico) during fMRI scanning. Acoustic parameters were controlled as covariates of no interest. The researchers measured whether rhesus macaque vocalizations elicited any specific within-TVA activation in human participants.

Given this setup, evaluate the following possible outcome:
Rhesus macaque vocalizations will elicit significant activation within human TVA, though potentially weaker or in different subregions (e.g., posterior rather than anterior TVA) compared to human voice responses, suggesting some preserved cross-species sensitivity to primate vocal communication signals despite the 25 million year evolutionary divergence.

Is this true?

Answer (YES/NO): YES